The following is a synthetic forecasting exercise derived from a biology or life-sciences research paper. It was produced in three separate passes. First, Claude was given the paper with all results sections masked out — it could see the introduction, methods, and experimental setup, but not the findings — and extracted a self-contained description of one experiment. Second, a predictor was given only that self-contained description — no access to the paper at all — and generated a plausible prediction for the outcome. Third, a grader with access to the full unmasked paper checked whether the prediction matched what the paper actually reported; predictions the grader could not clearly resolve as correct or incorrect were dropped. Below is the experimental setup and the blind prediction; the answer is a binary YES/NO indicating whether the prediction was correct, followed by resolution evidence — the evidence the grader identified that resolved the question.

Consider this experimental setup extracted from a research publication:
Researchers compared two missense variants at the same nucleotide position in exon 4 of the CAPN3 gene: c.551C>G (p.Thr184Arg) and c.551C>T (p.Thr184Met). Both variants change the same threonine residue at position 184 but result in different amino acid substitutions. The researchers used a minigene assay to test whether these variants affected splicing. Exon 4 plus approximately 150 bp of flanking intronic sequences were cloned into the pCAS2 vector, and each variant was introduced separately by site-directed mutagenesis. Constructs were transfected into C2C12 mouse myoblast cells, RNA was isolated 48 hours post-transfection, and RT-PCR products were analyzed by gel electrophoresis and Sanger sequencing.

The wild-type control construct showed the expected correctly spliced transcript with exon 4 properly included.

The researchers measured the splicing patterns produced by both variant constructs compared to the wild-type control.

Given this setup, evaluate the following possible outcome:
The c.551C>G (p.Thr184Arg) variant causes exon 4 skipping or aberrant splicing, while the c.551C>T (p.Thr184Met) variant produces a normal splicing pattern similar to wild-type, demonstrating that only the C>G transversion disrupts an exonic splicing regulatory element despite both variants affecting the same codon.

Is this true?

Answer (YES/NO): NO